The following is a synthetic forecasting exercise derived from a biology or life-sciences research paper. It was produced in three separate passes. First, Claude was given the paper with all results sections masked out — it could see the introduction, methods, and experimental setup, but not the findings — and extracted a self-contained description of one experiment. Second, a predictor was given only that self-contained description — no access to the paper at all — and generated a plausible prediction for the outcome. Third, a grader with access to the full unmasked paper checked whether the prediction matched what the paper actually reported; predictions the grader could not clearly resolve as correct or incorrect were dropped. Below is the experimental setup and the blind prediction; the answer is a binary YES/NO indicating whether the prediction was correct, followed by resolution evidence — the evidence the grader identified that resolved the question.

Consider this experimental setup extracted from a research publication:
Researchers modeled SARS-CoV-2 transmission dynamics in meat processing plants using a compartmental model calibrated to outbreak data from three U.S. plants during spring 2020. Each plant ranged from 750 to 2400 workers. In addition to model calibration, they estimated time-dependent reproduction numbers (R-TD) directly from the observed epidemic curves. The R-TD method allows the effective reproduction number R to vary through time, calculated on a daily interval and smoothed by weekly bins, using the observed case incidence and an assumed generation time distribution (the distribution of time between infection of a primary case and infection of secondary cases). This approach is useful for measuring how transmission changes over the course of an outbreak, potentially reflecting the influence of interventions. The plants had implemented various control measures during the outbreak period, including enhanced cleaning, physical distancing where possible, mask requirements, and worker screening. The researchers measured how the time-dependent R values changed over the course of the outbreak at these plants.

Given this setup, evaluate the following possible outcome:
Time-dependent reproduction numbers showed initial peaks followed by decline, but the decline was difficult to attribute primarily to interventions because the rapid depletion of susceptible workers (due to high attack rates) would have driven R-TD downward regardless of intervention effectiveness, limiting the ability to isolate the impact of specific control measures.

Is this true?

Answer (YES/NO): NO